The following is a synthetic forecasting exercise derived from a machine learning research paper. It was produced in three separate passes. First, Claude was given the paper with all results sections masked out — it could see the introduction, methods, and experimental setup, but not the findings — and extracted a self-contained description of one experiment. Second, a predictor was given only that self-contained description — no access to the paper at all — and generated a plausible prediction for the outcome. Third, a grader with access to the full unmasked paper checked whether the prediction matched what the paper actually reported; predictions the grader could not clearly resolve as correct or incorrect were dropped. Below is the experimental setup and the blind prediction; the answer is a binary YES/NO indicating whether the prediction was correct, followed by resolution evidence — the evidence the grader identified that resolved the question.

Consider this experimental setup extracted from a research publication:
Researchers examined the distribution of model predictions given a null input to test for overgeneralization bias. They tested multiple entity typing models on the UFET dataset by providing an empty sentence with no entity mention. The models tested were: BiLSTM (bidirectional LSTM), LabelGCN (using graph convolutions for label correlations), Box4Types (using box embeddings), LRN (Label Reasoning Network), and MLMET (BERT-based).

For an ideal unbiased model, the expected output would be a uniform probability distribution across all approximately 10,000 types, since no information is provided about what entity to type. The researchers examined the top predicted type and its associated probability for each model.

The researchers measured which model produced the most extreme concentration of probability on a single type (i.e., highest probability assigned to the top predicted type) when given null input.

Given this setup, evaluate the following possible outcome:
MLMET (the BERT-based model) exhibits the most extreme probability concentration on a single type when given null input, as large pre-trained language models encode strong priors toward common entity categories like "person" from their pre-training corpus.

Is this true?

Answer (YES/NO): NO